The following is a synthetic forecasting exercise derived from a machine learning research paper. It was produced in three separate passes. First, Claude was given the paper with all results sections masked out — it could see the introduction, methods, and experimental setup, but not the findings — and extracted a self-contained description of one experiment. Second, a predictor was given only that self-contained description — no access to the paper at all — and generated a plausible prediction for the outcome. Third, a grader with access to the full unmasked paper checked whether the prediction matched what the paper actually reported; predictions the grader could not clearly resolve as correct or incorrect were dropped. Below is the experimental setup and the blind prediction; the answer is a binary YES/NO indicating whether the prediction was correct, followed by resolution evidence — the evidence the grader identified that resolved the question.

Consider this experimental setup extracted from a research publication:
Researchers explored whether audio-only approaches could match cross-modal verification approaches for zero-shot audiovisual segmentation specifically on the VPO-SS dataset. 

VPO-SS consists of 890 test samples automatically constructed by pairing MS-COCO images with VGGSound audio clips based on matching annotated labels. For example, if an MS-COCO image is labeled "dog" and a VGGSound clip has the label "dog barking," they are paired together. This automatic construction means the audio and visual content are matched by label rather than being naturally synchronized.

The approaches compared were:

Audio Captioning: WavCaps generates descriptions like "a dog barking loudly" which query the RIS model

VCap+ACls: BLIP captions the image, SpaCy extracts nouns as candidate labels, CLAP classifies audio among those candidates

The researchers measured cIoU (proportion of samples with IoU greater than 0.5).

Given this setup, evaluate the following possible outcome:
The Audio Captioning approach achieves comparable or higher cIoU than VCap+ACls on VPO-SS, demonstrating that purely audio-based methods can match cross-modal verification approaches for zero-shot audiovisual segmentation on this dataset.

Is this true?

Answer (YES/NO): NO